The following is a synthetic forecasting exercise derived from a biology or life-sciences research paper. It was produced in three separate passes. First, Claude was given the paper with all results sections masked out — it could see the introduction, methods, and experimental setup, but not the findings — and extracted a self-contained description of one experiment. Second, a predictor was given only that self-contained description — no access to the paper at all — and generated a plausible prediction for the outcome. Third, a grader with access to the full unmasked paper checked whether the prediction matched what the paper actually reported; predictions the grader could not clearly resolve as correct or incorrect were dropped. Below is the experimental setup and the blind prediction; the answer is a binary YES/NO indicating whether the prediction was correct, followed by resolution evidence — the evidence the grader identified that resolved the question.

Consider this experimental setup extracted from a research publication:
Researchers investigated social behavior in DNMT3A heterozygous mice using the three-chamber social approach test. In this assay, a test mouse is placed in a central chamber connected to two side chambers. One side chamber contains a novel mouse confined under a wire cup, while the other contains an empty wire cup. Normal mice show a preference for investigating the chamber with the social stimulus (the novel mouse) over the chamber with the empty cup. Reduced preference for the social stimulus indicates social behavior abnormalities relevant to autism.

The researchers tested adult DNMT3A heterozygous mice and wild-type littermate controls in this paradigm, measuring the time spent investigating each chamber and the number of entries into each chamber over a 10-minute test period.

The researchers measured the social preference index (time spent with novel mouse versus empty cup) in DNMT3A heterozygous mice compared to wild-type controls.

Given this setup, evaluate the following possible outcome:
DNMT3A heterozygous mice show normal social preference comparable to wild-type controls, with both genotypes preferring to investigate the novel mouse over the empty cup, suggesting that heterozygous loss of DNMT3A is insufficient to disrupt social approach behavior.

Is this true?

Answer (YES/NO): YES